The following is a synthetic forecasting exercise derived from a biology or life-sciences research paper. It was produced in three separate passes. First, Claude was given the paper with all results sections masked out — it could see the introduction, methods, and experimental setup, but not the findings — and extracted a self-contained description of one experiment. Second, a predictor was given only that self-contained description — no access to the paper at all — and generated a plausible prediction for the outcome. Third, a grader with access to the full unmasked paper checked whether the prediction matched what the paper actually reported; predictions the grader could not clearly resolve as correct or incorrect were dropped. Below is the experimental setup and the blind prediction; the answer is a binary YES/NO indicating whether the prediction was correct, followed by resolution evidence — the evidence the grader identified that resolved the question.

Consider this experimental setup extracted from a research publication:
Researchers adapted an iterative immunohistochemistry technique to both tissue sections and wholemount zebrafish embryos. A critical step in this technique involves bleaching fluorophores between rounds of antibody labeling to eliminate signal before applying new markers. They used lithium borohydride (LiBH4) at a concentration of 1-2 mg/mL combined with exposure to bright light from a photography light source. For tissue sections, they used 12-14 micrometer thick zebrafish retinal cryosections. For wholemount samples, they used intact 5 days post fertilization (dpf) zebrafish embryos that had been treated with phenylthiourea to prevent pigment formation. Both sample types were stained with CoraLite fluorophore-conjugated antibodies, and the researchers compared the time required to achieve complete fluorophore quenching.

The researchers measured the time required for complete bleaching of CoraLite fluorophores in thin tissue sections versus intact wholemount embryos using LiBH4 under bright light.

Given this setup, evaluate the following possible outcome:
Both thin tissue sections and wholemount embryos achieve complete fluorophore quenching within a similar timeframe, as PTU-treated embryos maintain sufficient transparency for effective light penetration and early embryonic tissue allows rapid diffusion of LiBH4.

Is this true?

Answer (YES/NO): NO